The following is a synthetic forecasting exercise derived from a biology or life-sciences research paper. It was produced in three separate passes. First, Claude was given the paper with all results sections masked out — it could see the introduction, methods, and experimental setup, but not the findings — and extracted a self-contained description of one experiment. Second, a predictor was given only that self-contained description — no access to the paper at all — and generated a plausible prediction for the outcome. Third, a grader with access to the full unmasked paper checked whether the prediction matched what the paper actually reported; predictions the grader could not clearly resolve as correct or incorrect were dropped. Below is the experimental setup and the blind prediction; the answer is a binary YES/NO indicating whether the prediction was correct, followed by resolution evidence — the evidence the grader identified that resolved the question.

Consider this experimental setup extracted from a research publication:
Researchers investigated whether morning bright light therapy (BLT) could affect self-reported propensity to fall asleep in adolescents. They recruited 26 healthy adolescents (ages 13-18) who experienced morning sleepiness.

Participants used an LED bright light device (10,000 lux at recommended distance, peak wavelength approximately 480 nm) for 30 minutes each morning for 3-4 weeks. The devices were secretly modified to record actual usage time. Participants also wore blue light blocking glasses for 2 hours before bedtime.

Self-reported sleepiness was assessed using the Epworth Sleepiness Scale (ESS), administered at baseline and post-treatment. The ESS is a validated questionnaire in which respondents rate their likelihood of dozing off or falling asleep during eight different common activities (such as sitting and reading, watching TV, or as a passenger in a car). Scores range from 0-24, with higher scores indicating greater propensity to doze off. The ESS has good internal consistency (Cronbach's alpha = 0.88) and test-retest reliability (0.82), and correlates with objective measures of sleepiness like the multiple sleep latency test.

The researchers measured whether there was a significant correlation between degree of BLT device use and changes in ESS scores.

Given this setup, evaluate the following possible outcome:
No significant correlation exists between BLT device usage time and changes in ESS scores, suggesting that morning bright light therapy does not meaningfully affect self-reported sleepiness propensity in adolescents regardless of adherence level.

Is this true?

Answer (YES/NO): NO